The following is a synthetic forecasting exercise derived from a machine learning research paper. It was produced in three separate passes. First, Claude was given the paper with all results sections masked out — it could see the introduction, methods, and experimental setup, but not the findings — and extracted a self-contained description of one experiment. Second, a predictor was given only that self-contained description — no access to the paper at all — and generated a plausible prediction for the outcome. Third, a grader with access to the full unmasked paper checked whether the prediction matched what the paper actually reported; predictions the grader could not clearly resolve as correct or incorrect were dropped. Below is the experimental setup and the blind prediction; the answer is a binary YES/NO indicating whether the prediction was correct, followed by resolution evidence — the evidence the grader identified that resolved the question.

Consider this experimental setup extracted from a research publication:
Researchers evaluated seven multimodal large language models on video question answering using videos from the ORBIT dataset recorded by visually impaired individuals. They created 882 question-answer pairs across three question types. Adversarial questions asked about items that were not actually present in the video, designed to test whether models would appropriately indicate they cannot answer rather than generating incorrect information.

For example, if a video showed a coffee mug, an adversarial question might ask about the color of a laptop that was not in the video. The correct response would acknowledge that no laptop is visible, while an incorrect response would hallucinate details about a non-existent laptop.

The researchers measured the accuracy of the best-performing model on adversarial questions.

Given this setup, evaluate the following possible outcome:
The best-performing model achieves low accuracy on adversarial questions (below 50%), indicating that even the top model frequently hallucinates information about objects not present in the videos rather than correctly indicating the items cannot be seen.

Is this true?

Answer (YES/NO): YES